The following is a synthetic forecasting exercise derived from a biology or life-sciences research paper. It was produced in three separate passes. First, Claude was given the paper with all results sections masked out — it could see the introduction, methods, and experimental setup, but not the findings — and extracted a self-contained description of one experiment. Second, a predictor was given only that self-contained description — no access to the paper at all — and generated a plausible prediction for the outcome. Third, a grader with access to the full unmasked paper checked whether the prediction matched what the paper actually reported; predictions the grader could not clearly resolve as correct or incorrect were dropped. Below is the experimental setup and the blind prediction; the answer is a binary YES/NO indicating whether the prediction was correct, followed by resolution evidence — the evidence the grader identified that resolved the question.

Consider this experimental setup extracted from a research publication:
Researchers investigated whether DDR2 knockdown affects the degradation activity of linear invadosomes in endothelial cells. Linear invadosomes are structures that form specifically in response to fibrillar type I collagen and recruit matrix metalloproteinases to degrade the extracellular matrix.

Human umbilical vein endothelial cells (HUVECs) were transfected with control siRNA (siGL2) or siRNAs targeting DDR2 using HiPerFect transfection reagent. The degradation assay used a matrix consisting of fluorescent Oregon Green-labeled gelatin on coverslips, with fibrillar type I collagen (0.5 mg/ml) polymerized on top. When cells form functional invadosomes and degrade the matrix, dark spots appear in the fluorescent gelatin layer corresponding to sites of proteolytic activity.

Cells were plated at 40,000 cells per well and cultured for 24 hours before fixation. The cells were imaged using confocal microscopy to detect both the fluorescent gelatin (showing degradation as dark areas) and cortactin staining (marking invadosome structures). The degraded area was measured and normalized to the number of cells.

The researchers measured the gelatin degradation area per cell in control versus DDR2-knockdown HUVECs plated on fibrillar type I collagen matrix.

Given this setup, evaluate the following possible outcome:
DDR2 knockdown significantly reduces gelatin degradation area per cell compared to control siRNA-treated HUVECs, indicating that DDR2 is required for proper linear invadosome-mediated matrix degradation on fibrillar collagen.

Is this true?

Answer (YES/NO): YES